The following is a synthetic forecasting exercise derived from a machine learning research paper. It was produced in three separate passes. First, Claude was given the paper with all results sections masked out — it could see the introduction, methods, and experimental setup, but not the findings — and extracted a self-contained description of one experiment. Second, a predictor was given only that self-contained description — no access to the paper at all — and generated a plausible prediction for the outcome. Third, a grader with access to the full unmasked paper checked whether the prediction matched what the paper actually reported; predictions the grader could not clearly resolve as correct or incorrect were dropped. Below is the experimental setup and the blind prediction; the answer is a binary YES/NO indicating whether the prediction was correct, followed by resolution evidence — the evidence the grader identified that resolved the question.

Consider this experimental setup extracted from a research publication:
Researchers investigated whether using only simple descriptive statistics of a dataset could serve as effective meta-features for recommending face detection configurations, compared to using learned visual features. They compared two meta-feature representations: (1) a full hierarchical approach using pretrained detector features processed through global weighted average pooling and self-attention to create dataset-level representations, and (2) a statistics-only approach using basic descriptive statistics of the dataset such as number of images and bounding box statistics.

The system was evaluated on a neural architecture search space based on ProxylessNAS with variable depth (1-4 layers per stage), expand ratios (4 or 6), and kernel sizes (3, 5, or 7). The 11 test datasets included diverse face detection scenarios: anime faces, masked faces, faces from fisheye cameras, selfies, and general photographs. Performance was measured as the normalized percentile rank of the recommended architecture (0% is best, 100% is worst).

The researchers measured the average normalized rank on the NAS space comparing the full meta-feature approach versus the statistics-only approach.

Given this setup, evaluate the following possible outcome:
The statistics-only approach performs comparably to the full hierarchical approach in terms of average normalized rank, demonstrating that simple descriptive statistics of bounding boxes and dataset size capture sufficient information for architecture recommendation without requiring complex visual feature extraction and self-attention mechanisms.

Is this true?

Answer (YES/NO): NO